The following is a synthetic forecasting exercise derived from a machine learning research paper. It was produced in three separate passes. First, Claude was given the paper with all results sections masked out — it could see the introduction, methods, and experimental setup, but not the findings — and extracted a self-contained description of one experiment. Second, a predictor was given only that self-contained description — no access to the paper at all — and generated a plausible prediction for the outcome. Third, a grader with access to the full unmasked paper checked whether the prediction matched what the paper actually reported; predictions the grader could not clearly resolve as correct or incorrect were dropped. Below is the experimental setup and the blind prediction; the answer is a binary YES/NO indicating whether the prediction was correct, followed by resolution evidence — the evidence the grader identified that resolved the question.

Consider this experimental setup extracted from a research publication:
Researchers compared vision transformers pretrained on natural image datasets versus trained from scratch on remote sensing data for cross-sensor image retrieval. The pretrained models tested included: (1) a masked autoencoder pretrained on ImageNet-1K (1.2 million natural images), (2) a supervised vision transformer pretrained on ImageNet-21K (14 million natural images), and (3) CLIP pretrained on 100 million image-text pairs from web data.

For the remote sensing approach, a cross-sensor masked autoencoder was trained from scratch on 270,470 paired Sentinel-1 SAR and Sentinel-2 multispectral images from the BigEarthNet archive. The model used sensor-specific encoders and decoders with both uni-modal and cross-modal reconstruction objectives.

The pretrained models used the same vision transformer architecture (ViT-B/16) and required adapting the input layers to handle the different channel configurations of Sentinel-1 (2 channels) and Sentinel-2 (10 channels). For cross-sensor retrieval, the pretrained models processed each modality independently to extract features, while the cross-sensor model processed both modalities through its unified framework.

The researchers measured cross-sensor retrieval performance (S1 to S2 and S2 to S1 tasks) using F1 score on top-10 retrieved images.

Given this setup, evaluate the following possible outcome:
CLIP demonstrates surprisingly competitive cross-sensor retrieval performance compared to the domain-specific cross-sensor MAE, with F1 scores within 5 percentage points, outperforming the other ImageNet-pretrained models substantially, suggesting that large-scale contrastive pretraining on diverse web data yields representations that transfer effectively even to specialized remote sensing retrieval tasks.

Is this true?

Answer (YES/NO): NO